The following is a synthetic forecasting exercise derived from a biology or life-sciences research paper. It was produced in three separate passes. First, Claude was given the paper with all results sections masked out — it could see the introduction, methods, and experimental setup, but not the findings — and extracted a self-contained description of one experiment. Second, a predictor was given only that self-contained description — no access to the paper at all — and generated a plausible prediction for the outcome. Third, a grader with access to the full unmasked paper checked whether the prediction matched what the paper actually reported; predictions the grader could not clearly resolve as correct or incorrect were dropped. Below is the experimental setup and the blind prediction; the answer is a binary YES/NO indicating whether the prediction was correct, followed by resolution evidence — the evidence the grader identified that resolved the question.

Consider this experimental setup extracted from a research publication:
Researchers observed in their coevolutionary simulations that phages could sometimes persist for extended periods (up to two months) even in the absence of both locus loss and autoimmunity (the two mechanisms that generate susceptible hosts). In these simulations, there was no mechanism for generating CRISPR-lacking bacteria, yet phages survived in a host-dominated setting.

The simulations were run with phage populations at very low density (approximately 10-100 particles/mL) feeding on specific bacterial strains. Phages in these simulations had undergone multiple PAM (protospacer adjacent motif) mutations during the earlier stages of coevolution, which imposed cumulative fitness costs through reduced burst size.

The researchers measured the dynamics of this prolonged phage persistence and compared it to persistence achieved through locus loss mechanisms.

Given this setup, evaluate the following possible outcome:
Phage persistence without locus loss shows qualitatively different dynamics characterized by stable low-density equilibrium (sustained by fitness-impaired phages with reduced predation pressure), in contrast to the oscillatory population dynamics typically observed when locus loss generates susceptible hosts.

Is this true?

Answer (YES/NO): NO